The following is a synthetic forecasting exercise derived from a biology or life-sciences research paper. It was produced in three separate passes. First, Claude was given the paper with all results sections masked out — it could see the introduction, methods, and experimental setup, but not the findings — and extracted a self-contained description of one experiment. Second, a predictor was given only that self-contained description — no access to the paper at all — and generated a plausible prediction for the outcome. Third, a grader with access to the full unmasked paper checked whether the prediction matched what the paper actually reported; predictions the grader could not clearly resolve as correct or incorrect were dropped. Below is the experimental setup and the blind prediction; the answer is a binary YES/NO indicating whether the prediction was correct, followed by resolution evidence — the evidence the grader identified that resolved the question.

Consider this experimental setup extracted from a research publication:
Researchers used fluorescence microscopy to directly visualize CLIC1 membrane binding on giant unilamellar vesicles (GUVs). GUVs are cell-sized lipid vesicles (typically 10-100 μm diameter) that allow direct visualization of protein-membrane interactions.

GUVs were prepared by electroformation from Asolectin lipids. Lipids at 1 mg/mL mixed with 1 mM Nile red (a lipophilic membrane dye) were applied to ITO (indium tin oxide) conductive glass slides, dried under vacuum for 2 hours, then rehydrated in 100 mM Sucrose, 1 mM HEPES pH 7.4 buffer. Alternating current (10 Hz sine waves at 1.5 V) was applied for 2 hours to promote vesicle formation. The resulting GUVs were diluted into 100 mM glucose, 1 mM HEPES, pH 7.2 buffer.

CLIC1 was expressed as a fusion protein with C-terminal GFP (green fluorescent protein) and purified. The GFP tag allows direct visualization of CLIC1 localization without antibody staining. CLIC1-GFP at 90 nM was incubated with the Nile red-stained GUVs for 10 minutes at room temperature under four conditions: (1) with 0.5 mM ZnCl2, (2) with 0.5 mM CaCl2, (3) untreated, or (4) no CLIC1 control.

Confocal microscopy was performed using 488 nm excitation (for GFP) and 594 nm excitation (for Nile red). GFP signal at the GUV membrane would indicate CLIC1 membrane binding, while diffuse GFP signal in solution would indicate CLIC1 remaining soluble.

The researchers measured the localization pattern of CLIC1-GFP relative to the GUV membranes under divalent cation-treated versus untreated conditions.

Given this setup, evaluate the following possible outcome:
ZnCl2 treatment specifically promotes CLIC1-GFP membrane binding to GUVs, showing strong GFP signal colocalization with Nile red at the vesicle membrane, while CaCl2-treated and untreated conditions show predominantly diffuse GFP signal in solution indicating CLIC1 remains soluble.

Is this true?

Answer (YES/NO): NO